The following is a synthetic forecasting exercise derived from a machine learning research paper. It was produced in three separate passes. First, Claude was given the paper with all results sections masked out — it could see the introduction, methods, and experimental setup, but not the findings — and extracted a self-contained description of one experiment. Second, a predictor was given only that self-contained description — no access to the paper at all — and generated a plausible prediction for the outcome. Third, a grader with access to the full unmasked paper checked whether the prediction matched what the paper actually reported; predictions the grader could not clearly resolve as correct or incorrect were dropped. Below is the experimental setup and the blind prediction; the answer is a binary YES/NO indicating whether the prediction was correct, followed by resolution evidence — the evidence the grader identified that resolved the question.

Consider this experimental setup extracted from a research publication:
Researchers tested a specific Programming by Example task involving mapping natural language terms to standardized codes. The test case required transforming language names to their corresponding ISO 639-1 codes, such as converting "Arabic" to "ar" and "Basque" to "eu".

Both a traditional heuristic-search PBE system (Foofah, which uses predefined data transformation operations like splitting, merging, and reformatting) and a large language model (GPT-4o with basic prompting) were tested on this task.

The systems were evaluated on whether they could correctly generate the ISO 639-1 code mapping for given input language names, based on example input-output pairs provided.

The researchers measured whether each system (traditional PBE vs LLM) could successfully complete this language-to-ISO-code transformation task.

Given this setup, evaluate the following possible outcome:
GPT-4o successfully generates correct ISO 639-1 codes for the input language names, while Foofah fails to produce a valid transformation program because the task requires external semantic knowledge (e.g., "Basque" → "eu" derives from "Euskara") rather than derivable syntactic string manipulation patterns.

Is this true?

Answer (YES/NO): YES